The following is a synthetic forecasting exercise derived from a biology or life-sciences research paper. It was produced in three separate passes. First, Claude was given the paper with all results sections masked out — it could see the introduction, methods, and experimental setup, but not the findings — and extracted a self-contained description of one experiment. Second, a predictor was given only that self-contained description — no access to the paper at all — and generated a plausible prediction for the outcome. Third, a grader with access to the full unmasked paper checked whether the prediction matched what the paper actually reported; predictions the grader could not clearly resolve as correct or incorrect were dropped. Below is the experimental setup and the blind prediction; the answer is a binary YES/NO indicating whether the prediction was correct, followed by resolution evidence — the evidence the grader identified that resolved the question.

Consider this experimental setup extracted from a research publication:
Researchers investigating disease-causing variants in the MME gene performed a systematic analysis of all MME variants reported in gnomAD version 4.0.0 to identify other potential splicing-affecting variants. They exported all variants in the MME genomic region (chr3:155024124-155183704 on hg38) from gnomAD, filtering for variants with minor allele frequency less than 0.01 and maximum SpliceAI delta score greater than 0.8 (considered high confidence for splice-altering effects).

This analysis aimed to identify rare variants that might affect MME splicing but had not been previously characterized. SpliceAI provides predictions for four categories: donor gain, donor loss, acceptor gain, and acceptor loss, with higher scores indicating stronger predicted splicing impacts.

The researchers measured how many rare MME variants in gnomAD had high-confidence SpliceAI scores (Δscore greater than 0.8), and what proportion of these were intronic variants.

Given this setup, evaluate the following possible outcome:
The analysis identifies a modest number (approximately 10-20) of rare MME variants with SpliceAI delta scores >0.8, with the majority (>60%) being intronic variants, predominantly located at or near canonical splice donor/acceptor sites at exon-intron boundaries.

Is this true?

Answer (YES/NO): NO